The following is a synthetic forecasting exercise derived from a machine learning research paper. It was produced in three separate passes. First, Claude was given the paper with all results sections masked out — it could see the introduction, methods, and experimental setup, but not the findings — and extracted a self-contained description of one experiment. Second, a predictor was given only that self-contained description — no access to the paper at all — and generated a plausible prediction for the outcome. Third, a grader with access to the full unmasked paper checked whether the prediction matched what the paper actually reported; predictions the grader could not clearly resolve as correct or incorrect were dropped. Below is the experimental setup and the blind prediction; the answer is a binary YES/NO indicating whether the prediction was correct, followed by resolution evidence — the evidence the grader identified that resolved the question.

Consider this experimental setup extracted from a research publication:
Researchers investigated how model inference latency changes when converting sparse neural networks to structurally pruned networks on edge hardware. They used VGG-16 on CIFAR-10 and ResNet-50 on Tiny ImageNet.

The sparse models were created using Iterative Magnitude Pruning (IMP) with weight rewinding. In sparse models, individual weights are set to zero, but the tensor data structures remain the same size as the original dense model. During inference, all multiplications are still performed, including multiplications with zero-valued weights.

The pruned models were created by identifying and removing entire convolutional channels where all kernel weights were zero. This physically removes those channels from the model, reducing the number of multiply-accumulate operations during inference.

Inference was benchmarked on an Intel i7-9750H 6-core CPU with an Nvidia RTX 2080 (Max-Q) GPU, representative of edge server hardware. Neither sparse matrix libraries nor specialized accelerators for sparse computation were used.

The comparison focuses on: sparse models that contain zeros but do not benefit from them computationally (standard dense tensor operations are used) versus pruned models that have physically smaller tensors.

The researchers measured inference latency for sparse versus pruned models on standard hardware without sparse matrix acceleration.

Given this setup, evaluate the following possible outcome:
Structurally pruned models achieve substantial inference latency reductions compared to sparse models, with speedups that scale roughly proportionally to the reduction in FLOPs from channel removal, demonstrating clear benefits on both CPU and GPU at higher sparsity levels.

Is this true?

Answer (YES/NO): NO